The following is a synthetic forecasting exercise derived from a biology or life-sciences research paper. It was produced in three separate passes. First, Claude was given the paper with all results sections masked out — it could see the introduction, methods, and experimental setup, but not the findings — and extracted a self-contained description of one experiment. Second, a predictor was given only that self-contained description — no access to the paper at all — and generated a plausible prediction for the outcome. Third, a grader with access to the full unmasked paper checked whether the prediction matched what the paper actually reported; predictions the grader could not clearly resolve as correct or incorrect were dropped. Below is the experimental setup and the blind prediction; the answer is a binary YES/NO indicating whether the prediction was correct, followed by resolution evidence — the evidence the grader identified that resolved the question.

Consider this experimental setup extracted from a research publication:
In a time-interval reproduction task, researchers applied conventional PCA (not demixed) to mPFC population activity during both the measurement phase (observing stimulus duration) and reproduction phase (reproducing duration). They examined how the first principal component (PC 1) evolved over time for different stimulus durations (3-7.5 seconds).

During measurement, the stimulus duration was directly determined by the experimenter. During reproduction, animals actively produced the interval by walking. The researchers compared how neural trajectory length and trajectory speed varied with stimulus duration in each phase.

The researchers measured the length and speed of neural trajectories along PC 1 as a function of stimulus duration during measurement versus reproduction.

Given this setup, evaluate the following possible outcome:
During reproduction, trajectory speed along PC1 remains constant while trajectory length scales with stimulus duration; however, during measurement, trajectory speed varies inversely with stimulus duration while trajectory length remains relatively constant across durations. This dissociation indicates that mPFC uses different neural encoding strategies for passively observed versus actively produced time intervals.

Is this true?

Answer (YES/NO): NO